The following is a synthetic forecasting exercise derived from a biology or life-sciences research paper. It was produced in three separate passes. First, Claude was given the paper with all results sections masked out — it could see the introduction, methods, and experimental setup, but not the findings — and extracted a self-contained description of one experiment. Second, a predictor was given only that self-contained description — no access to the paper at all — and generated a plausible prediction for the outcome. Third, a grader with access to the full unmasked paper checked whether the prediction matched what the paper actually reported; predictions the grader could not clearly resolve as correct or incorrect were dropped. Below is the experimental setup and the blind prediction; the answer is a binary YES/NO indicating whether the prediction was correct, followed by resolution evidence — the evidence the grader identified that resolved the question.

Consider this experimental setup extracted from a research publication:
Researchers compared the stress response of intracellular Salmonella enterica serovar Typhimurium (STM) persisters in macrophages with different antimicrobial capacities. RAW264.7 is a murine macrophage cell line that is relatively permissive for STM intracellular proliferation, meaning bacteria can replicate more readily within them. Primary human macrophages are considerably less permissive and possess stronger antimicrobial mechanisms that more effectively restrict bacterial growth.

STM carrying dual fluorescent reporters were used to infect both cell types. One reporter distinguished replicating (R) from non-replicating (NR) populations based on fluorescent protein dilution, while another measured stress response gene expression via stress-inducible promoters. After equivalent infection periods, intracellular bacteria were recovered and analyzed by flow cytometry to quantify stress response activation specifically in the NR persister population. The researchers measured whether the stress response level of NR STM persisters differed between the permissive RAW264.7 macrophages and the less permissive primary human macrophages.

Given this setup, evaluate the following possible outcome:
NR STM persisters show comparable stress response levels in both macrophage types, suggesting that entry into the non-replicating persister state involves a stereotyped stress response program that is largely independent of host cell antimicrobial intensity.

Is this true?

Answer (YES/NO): YES